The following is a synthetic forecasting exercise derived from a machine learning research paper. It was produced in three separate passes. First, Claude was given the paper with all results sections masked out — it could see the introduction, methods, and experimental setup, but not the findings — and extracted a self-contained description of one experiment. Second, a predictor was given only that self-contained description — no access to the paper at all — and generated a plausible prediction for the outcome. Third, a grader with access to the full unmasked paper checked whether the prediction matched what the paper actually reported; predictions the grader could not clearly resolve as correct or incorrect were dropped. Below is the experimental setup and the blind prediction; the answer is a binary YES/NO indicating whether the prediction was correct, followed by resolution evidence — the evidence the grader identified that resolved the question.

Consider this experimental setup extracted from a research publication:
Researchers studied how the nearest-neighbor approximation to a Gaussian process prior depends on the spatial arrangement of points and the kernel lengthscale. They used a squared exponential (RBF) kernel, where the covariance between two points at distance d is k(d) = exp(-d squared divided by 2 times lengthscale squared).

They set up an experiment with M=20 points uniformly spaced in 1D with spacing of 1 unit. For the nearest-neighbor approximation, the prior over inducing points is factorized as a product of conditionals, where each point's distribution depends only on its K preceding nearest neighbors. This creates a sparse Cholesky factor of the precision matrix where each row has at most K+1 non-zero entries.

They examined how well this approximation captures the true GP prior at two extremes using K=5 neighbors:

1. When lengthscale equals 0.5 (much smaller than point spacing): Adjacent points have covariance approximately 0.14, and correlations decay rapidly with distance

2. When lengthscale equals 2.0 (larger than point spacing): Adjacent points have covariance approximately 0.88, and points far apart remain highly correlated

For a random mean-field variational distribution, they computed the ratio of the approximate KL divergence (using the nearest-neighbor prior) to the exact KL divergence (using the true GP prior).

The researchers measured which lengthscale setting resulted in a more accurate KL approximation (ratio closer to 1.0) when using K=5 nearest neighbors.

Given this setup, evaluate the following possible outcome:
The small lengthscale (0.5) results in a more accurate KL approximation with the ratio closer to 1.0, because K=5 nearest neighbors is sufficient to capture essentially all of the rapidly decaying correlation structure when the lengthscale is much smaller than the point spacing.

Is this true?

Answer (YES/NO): YES